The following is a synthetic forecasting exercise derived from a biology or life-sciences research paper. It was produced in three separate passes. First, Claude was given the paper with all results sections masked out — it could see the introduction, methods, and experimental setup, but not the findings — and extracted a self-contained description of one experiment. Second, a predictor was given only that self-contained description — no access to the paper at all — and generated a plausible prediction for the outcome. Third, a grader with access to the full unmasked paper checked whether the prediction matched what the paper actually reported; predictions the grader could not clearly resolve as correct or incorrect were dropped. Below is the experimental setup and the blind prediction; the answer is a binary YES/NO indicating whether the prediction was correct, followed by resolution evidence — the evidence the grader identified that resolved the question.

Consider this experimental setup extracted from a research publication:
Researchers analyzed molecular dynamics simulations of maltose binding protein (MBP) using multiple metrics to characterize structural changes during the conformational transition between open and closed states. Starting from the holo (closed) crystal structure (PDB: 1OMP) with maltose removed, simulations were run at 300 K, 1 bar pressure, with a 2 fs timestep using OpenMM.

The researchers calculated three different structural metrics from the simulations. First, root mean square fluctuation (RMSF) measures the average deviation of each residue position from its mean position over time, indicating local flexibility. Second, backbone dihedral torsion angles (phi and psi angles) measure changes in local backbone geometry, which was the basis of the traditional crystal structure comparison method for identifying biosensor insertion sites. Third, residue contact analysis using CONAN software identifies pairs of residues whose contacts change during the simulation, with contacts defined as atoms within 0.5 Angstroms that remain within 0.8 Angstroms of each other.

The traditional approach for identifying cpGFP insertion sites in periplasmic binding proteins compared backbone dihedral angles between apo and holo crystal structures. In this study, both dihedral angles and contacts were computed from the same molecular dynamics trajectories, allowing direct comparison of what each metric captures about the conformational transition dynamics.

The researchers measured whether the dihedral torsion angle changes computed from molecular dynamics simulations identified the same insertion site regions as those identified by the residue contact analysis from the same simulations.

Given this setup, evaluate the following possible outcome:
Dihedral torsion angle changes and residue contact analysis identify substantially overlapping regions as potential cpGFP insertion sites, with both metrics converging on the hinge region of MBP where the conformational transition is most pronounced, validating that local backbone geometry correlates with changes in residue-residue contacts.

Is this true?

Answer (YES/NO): NO